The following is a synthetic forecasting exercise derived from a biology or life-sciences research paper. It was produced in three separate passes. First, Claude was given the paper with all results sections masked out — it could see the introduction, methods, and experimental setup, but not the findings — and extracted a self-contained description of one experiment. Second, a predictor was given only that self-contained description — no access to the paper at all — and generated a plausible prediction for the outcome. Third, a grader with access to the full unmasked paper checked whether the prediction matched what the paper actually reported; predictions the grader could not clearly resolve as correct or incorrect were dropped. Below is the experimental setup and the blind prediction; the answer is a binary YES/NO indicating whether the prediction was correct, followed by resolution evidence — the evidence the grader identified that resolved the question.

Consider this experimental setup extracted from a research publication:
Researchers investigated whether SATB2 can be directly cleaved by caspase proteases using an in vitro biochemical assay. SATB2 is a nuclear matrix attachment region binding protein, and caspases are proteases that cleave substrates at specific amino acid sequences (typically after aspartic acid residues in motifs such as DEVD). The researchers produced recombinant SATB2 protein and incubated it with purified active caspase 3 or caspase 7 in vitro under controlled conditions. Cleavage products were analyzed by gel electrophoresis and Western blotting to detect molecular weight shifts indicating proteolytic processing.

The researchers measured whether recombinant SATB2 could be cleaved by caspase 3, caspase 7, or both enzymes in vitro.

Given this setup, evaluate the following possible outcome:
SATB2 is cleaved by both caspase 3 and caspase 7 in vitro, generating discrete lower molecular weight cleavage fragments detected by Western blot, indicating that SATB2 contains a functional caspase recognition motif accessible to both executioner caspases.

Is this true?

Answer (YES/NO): NO